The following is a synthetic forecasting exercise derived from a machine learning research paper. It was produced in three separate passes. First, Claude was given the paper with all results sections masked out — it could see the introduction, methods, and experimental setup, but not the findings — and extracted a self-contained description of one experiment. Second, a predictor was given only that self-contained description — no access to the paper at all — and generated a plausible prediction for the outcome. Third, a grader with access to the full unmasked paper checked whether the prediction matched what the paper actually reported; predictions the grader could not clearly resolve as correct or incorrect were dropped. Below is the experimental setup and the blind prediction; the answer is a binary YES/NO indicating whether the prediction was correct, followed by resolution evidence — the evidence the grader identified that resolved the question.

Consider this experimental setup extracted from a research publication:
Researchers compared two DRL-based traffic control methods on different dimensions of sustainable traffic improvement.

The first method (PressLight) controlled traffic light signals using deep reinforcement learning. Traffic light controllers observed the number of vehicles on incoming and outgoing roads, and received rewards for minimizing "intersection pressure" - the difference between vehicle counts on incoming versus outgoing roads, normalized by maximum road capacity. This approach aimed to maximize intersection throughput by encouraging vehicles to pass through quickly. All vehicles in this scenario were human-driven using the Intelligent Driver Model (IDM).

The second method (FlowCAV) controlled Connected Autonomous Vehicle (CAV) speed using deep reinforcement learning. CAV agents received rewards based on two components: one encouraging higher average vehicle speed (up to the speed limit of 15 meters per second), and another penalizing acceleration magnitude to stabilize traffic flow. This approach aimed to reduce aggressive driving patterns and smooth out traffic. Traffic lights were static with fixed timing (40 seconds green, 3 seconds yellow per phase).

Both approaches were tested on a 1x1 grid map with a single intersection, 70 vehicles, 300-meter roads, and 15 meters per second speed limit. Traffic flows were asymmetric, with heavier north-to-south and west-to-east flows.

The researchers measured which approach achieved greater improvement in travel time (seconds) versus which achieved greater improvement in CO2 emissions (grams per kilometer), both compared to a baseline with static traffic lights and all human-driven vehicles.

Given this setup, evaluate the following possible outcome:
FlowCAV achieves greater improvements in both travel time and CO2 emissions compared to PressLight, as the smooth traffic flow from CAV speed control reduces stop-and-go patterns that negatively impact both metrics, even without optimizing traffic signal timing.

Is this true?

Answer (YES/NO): NO